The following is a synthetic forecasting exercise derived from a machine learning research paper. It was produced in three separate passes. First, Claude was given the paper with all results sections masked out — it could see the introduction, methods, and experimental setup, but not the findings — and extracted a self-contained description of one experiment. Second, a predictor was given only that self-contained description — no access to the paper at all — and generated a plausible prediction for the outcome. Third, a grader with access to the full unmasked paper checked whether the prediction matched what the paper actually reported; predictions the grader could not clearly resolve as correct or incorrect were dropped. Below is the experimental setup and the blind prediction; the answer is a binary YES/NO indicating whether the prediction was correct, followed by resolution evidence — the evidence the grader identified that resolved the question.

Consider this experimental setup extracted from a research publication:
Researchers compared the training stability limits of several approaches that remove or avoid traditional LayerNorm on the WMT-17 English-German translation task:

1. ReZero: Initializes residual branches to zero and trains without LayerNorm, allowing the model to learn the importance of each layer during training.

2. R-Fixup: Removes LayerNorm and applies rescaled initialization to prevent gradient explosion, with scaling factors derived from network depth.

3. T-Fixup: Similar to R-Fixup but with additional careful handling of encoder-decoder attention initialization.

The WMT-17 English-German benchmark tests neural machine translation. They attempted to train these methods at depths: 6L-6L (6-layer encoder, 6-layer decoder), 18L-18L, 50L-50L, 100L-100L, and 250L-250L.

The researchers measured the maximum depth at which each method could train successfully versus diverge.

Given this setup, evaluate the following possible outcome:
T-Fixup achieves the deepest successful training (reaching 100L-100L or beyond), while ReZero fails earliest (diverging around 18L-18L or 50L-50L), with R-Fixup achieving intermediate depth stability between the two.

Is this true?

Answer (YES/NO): NO